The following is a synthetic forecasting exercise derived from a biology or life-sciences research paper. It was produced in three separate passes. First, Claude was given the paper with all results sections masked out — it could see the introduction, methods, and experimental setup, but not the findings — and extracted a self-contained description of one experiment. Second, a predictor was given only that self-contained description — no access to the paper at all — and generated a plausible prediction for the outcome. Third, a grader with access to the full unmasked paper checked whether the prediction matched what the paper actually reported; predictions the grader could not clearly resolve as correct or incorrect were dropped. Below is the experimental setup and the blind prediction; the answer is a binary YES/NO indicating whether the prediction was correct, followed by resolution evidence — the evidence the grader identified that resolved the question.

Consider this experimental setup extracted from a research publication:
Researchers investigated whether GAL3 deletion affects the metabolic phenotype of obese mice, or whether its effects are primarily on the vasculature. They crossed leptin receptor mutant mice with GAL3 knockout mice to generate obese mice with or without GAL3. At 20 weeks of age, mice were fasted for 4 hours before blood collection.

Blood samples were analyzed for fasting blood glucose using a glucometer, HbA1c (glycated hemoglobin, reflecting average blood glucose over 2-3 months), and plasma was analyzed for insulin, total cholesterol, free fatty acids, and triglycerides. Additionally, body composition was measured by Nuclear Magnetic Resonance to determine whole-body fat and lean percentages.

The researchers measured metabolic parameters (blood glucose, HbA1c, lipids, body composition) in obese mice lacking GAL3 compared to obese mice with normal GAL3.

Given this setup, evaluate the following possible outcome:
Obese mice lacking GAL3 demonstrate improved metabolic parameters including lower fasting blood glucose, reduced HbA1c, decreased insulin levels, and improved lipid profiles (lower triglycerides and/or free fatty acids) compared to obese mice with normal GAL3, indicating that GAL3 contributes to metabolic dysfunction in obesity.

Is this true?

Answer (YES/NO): NO